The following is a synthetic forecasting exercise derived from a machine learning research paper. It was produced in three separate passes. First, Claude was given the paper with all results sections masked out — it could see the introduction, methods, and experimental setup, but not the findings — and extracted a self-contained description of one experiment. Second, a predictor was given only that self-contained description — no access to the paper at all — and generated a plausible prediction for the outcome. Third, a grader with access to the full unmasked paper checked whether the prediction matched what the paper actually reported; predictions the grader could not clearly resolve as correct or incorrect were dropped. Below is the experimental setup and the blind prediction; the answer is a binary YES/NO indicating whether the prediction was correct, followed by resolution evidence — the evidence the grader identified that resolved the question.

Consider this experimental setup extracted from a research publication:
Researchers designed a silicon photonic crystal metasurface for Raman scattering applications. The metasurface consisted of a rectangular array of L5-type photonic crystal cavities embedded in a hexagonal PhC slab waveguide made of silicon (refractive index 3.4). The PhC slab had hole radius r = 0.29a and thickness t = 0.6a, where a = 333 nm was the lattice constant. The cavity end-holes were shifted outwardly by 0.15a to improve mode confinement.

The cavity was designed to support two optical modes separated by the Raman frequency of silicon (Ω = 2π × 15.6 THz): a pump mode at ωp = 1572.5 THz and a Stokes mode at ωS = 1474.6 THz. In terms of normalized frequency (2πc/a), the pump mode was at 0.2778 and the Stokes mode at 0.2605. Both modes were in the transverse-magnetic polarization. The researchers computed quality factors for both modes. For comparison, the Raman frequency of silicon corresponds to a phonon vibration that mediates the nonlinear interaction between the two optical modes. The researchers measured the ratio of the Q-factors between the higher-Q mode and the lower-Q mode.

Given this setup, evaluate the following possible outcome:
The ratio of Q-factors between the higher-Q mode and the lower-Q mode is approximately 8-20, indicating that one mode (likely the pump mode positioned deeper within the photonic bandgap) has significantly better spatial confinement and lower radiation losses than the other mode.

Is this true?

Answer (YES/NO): NO